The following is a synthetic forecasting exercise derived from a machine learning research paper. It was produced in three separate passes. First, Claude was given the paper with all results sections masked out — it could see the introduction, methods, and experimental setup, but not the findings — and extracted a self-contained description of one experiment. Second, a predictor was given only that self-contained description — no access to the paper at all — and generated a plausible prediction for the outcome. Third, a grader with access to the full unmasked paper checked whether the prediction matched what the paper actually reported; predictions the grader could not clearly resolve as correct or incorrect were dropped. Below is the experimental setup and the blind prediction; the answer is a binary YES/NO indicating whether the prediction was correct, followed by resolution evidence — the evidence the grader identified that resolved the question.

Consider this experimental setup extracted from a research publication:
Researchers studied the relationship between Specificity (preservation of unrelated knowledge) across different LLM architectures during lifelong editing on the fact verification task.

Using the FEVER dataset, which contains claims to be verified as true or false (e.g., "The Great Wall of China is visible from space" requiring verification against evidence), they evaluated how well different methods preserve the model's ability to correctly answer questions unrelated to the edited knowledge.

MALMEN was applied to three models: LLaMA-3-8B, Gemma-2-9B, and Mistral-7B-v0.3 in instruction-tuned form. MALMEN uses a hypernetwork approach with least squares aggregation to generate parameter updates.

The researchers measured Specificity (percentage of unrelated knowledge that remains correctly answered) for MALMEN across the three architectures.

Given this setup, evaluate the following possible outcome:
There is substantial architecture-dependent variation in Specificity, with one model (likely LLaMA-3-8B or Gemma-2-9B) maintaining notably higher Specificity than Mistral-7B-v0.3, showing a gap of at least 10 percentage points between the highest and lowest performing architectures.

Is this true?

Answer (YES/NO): YES